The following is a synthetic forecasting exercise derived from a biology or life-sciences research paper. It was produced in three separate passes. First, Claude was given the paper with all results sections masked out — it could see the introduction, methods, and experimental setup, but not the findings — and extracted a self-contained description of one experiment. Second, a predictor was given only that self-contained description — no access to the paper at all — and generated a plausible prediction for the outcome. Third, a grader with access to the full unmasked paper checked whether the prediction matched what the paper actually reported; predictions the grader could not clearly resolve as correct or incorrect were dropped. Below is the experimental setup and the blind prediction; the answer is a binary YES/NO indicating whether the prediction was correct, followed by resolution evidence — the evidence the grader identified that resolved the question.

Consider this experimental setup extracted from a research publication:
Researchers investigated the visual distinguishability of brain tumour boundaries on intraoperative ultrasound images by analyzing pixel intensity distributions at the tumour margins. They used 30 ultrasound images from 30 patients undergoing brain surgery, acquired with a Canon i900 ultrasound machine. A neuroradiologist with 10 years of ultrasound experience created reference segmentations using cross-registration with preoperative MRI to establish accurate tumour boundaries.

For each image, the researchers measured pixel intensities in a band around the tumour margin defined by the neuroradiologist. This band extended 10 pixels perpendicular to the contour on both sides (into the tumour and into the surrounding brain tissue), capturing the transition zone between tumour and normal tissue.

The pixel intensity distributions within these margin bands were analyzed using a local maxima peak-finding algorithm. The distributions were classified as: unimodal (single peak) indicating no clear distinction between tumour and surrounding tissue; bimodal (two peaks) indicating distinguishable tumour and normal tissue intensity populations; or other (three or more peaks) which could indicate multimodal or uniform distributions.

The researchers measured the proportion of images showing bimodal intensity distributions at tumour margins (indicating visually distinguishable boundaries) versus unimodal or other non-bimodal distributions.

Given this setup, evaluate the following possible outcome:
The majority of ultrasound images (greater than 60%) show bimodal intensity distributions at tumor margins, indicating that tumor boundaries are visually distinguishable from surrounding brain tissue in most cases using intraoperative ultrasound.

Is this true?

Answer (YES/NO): NO